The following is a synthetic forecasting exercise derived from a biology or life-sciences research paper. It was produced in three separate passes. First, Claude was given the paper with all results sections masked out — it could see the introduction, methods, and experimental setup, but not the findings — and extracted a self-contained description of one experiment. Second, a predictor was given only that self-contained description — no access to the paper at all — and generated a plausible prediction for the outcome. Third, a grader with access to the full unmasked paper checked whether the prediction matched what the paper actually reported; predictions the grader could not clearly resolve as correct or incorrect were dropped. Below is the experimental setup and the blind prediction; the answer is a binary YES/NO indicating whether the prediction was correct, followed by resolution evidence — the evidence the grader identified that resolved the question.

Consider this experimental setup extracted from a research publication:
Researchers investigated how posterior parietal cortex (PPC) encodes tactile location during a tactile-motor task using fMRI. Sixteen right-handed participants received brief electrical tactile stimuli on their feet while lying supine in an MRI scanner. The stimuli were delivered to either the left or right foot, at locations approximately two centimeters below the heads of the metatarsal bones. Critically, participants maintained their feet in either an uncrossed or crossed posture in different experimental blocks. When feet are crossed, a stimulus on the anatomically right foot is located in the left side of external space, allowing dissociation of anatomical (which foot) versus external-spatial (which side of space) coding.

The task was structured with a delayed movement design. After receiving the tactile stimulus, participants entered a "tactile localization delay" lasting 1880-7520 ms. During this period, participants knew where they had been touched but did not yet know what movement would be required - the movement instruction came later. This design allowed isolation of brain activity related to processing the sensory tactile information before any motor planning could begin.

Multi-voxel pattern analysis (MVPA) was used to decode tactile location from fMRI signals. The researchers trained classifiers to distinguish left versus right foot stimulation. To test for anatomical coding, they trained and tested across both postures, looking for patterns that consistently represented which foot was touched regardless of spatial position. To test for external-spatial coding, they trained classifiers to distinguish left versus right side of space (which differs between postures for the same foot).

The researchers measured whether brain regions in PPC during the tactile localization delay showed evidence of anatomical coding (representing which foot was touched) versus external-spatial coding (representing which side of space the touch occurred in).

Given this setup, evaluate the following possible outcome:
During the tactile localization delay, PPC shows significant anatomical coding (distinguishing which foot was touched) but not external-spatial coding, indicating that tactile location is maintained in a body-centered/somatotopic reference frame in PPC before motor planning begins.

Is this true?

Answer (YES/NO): NO